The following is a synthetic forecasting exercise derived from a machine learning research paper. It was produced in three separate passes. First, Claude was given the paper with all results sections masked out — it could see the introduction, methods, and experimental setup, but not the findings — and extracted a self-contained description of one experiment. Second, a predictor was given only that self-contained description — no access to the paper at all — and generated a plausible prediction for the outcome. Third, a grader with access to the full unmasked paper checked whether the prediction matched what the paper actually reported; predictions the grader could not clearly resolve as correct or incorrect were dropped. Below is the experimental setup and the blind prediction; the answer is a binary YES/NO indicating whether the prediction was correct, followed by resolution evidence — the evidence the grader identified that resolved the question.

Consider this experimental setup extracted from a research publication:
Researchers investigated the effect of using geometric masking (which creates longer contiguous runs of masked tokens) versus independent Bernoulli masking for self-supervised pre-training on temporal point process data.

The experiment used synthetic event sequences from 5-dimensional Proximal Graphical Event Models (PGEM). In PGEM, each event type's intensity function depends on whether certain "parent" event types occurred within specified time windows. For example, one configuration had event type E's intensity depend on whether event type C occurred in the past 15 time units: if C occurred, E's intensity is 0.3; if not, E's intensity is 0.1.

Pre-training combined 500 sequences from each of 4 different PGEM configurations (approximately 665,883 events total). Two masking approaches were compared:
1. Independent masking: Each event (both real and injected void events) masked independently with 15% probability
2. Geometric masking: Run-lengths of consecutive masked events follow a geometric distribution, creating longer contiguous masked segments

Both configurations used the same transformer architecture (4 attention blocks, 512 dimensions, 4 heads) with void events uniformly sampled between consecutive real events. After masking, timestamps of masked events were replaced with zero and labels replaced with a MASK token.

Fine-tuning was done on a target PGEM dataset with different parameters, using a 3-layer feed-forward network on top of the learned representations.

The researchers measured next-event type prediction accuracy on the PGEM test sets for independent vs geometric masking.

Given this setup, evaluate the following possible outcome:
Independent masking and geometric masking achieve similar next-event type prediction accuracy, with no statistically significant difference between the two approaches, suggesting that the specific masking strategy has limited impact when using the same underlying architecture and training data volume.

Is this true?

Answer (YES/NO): YES